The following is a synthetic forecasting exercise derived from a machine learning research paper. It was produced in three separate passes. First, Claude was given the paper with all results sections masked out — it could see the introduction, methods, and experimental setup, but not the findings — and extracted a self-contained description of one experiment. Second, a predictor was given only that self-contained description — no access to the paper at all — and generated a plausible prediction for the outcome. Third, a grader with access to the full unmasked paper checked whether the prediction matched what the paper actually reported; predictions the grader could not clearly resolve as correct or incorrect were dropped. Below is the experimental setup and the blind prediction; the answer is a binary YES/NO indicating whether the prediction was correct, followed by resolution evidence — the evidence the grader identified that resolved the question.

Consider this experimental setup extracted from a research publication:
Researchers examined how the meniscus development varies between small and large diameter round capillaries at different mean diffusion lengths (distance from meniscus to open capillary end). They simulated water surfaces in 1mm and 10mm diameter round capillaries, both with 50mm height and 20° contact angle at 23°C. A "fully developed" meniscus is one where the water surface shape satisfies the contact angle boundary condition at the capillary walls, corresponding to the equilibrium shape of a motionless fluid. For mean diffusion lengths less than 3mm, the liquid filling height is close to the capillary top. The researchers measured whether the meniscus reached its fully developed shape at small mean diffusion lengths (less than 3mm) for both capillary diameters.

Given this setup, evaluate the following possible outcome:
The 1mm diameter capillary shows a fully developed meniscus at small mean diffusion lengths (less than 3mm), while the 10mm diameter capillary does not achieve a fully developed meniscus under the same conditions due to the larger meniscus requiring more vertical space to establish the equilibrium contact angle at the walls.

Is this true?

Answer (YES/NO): YES